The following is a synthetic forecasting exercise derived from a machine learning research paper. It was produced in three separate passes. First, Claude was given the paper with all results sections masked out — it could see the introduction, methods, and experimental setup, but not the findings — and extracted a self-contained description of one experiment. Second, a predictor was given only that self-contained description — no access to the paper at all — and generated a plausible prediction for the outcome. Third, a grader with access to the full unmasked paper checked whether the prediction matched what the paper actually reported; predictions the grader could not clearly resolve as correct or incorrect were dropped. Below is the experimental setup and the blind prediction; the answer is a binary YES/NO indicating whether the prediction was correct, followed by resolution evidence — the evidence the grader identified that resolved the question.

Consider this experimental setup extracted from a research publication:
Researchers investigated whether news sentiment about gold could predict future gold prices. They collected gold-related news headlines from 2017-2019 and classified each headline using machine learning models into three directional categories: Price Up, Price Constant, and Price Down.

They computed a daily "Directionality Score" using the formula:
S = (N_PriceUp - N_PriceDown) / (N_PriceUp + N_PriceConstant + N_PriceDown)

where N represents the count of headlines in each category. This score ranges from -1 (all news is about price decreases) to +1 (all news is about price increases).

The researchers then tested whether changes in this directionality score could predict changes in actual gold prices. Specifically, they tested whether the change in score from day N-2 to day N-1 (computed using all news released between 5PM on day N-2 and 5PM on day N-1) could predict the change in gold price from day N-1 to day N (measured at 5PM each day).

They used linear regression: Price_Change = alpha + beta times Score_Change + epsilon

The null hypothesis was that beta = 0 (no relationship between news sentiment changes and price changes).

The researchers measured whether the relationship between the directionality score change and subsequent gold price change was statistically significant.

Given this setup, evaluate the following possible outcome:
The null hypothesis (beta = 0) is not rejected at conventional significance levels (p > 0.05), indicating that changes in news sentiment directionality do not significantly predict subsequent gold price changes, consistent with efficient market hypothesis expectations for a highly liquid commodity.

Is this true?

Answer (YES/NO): NO